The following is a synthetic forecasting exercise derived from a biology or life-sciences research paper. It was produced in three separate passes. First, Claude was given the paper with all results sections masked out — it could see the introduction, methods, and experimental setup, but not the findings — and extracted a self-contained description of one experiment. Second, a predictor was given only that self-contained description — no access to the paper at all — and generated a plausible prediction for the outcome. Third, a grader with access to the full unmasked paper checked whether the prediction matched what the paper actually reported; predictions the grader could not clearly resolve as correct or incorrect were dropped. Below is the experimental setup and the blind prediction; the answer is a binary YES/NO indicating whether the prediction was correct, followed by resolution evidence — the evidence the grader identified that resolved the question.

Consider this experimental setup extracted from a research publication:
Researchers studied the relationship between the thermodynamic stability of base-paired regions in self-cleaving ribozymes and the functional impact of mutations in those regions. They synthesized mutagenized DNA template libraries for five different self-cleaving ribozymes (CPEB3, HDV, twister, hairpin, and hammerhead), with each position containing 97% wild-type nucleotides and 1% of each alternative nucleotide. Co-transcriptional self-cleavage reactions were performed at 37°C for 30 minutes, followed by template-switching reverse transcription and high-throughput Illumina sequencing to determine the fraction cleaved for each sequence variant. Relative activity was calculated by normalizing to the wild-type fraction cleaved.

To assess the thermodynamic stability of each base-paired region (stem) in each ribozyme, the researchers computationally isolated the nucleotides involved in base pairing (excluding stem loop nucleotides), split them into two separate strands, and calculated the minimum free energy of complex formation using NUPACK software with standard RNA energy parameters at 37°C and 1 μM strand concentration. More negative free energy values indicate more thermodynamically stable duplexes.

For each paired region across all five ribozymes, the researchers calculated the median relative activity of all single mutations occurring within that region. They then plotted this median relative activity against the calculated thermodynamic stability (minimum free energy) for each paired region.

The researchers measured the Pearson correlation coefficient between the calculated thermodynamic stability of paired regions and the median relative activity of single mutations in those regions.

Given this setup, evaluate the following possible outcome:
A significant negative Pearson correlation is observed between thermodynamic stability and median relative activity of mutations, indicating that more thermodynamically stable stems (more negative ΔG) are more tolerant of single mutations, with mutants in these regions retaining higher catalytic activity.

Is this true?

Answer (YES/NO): NO